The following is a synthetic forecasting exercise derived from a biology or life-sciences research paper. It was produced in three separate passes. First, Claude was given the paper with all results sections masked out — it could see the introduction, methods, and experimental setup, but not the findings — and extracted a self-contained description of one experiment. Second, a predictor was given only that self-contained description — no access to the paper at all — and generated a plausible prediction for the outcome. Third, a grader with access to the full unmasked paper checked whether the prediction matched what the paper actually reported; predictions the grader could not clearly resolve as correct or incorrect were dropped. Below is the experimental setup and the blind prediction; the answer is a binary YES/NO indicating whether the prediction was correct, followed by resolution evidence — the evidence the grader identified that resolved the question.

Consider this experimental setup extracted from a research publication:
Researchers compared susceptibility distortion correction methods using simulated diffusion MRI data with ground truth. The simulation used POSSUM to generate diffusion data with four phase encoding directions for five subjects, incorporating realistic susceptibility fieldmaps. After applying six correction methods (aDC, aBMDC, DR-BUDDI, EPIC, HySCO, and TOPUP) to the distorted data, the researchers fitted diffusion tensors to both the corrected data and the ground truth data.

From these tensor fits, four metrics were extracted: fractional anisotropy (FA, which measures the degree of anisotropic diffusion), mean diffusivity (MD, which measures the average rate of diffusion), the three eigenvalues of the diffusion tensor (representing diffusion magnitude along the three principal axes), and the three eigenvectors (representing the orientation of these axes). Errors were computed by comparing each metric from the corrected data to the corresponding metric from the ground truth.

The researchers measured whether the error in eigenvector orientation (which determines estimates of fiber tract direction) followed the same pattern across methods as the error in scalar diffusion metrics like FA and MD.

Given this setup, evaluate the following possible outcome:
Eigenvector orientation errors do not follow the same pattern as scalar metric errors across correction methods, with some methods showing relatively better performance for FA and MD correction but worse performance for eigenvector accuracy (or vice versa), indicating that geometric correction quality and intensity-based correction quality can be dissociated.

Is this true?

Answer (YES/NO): NO